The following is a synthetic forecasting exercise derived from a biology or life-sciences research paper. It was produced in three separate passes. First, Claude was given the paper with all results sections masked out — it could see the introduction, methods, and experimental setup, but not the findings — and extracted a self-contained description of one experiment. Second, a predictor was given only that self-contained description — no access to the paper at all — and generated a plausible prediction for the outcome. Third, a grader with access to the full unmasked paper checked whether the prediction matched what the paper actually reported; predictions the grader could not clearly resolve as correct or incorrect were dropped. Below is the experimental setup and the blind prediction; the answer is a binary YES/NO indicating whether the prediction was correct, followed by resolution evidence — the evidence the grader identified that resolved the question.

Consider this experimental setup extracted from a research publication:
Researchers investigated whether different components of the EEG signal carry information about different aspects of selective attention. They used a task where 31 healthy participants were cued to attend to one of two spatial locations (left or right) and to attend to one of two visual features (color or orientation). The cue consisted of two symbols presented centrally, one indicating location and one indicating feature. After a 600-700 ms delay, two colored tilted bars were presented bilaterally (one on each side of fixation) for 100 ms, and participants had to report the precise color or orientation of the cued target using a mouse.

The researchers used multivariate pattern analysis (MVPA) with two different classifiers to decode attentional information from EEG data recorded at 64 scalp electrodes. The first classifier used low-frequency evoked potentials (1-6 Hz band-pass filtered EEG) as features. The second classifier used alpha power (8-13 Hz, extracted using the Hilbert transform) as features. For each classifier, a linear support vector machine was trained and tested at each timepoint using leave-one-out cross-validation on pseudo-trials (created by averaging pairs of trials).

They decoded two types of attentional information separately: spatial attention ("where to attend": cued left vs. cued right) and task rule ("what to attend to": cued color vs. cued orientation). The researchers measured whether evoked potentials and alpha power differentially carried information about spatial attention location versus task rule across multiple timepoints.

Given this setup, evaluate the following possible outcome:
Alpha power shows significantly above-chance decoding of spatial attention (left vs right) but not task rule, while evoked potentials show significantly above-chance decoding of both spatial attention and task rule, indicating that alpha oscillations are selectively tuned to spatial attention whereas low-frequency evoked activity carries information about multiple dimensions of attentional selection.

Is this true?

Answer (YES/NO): NO